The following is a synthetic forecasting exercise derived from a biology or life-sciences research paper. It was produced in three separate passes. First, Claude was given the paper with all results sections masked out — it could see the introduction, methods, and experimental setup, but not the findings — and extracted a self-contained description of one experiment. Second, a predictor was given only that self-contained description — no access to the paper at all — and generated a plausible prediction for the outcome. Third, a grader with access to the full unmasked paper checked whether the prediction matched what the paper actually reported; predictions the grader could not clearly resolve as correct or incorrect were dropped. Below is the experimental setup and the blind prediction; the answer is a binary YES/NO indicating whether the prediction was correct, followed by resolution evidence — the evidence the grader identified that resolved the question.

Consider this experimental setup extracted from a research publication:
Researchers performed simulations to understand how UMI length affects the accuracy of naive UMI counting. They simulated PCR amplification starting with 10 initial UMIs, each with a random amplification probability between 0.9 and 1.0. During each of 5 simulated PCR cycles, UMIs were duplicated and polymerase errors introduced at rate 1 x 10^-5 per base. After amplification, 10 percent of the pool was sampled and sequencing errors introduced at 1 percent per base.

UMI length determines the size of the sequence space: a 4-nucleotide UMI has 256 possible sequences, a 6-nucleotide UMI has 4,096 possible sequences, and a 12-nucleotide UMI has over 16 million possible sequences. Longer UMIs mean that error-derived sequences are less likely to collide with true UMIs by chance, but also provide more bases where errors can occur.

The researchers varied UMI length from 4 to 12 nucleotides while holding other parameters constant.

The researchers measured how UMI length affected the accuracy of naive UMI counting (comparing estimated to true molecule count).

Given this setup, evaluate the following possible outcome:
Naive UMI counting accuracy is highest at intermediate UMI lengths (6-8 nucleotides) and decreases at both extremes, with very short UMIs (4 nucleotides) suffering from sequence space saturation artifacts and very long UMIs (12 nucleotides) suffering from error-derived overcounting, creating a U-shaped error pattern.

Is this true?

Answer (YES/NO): NO